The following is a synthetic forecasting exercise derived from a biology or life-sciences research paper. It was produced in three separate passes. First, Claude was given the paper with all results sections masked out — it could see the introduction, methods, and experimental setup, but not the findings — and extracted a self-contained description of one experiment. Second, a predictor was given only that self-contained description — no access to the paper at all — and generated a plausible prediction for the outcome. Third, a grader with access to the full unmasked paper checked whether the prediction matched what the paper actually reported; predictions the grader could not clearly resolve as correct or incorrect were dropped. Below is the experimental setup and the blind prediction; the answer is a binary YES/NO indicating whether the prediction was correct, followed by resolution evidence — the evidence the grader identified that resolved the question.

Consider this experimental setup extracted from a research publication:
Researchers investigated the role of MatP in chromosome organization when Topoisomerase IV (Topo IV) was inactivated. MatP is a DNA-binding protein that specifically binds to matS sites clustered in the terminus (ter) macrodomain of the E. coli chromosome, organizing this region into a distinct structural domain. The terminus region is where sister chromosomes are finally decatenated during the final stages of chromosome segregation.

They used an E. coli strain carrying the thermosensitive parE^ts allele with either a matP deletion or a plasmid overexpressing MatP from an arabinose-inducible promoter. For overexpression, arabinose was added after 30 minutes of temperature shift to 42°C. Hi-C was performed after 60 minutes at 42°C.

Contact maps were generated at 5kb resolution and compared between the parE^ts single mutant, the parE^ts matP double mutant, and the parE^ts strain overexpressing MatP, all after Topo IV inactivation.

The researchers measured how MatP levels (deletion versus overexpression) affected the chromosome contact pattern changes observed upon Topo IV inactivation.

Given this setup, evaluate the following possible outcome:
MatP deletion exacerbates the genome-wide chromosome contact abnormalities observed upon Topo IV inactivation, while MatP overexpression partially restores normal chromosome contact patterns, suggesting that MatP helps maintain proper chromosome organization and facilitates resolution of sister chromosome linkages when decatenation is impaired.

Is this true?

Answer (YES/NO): NO